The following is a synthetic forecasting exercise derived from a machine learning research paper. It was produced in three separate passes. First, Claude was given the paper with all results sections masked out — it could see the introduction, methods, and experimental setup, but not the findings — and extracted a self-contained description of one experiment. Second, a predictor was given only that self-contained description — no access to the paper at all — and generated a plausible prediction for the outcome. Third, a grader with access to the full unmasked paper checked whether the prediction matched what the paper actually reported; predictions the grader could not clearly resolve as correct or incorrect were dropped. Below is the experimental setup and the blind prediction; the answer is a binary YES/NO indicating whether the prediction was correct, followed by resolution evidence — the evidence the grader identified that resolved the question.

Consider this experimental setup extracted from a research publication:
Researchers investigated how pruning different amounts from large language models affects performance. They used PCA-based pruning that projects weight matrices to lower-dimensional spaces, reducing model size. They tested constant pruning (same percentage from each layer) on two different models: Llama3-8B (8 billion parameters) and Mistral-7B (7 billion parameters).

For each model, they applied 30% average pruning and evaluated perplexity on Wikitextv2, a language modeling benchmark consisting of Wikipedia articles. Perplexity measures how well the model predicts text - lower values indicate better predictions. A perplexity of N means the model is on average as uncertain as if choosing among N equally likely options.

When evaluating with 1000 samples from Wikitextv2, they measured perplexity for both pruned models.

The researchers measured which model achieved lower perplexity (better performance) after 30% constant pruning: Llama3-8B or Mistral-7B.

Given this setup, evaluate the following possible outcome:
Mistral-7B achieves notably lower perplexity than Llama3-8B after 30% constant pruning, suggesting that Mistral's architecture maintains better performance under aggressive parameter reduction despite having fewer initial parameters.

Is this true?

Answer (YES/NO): YES